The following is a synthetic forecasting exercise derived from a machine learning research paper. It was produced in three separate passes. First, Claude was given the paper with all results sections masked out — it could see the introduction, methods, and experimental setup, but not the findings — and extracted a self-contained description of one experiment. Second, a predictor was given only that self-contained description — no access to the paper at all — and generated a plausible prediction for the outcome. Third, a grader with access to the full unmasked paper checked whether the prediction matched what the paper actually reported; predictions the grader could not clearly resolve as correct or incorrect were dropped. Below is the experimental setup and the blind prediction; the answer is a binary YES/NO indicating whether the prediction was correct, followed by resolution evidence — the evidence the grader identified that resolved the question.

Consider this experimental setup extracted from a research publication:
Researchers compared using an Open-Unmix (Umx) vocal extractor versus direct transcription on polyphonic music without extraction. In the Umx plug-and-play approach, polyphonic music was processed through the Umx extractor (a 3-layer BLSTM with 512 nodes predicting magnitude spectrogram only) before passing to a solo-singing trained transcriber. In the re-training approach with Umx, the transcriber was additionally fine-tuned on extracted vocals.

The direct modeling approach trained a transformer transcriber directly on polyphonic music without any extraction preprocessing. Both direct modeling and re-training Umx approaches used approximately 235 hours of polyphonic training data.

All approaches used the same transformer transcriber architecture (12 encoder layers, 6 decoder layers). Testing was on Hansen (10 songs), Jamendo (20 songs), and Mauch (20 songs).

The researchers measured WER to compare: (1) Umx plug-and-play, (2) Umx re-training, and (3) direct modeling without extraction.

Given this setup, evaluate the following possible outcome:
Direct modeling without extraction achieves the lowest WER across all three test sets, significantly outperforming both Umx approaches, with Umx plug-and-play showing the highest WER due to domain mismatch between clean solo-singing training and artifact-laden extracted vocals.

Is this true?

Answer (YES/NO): YES